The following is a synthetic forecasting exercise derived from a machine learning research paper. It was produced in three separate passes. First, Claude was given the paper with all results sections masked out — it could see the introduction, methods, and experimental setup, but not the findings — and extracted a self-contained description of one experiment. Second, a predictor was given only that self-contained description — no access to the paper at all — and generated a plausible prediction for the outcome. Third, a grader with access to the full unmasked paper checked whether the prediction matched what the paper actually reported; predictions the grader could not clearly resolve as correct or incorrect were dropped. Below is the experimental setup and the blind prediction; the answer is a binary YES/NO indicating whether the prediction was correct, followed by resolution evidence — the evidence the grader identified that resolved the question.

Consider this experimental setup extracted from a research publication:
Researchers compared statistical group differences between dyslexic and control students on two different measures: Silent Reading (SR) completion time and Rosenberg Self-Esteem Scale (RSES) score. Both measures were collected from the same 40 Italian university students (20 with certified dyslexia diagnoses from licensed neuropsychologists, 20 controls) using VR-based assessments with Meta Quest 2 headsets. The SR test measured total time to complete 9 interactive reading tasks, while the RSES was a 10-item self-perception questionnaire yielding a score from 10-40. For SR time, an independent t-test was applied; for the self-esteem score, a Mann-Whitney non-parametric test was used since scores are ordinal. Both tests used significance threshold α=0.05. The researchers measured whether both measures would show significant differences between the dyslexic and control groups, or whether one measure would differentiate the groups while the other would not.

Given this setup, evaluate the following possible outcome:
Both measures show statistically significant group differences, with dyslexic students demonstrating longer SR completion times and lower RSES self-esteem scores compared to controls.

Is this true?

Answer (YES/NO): NO